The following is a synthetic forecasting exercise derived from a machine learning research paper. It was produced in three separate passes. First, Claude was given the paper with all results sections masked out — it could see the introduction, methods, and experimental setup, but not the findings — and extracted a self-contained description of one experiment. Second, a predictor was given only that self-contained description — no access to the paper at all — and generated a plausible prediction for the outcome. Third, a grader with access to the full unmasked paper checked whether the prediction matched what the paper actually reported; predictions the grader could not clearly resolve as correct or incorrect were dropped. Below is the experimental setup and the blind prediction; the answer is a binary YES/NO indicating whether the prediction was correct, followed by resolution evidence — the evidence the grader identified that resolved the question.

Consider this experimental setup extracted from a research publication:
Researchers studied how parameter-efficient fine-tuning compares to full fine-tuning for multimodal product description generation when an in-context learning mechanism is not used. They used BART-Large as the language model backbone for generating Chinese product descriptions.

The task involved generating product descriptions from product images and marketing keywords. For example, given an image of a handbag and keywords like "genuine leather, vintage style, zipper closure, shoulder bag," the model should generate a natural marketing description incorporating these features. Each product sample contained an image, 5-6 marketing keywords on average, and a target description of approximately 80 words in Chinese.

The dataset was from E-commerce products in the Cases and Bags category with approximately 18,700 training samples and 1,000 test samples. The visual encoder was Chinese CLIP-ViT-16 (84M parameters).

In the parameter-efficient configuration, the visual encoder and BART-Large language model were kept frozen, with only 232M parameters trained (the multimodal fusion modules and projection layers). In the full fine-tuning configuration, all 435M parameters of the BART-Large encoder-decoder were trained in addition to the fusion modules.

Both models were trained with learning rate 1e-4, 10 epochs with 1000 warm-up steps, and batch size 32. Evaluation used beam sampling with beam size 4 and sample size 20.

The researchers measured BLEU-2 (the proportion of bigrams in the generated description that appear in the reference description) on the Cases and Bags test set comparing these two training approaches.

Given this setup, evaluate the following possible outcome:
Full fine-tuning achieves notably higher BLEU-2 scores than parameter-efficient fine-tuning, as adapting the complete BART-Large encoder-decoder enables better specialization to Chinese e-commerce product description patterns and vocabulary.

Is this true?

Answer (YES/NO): NO